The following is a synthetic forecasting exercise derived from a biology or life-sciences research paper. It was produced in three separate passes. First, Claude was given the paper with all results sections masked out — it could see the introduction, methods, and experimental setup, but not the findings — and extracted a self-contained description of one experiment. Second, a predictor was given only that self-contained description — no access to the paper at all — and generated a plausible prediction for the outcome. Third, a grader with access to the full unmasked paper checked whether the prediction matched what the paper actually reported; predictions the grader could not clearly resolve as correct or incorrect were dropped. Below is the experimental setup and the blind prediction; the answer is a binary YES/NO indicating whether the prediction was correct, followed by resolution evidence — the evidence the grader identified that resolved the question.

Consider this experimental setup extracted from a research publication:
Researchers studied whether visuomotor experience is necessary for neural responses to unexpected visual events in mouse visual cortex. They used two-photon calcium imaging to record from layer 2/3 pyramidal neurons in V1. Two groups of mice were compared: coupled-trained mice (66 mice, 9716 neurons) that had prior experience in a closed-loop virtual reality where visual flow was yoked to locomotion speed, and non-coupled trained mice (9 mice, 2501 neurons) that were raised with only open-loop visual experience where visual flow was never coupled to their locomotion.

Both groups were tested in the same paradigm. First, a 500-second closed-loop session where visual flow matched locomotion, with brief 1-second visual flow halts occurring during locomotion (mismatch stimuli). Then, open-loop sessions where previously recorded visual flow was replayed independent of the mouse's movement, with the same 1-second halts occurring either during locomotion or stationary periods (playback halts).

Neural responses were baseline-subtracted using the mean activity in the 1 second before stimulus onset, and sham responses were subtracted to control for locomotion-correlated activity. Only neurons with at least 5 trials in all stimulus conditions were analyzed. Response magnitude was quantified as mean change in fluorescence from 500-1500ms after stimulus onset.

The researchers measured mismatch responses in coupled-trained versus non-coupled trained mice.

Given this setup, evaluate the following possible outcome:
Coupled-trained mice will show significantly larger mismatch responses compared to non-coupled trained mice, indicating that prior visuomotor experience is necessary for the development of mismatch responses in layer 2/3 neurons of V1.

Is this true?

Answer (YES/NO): YES